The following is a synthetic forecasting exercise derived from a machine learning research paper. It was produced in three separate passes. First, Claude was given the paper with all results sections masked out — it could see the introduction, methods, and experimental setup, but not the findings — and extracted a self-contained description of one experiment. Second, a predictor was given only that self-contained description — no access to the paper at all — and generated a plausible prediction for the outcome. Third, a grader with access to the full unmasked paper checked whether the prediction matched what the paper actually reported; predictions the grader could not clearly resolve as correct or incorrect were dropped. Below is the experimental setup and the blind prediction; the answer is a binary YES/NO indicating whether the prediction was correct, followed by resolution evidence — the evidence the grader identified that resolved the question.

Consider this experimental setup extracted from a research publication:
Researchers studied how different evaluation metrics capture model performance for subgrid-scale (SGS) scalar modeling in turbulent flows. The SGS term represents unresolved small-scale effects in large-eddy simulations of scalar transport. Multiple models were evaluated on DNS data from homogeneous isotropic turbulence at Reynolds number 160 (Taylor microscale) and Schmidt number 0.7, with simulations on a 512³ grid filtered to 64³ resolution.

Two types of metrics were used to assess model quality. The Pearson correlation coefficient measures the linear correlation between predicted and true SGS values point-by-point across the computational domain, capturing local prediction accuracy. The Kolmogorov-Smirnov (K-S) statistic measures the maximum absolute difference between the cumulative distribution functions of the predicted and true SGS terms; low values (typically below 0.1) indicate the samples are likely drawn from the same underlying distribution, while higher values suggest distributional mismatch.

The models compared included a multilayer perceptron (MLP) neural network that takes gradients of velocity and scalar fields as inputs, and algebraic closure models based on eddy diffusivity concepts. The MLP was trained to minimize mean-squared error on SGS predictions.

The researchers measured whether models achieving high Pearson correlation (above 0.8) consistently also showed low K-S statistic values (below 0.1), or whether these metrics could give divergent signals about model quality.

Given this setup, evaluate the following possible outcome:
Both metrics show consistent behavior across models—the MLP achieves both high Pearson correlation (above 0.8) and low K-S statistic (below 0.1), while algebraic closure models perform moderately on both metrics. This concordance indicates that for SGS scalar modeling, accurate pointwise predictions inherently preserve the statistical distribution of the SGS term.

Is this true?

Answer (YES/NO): NO